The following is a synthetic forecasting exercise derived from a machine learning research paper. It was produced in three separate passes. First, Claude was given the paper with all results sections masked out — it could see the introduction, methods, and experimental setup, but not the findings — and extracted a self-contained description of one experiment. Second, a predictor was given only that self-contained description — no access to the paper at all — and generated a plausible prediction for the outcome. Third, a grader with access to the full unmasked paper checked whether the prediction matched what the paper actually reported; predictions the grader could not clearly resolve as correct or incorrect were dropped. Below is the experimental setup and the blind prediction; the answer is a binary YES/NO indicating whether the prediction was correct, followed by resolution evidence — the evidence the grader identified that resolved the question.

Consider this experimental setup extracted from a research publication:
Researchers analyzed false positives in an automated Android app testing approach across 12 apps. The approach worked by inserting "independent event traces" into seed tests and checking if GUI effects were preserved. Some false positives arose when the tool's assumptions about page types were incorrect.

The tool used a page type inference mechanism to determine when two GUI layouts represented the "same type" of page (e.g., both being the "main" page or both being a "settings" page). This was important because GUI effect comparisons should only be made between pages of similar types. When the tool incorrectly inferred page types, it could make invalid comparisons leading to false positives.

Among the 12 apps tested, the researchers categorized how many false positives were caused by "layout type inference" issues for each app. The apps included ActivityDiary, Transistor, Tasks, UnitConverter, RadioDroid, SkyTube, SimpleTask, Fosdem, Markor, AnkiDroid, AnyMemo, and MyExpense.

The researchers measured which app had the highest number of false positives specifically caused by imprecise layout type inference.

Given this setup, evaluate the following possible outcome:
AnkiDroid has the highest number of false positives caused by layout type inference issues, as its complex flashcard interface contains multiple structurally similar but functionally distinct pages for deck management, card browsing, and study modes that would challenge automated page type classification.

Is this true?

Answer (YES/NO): NO